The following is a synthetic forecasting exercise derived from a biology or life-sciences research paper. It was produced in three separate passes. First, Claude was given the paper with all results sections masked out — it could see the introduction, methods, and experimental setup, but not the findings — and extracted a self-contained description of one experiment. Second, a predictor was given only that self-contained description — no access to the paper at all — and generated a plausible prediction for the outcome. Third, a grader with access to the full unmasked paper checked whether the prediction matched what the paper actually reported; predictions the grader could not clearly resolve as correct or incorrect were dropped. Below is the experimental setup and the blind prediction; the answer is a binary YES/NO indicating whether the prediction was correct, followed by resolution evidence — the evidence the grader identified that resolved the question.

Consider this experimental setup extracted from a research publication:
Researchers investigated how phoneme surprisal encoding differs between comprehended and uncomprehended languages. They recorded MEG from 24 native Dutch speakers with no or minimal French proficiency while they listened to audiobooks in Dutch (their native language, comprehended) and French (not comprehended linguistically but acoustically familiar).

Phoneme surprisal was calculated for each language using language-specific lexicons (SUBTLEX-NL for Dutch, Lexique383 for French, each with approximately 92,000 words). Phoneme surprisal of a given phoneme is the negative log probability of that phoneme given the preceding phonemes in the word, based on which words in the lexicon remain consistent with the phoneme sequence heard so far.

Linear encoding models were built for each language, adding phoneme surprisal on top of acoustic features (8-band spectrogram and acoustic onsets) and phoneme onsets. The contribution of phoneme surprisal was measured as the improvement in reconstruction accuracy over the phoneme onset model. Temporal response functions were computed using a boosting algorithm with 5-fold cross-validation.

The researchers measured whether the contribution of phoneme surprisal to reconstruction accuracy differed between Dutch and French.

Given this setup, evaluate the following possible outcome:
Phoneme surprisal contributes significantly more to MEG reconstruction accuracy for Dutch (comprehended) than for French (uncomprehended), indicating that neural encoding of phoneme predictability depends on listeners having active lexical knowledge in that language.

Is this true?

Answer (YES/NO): YES